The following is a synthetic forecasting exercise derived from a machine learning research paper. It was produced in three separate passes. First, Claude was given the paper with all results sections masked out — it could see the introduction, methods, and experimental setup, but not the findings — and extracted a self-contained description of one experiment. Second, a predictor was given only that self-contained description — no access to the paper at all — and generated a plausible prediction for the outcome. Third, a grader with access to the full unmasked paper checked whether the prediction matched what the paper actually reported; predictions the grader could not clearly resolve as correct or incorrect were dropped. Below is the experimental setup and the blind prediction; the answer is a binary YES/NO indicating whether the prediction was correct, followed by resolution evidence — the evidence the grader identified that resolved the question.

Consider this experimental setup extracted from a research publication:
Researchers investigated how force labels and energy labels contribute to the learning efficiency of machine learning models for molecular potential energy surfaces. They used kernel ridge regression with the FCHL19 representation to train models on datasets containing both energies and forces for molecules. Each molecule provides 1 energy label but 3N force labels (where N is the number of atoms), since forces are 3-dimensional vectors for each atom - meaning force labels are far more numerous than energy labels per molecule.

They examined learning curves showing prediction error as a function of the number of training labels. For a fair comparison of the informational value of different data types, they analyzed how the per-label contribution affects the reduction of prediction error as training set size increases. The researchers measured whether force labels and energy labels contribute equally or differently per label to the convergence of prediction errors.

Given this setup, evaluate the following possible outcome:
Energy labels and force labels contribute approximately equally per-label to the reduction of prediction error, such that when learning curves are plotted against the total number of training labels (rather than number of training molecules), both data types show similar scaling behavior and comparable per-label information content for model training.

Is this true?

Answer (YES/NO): YES